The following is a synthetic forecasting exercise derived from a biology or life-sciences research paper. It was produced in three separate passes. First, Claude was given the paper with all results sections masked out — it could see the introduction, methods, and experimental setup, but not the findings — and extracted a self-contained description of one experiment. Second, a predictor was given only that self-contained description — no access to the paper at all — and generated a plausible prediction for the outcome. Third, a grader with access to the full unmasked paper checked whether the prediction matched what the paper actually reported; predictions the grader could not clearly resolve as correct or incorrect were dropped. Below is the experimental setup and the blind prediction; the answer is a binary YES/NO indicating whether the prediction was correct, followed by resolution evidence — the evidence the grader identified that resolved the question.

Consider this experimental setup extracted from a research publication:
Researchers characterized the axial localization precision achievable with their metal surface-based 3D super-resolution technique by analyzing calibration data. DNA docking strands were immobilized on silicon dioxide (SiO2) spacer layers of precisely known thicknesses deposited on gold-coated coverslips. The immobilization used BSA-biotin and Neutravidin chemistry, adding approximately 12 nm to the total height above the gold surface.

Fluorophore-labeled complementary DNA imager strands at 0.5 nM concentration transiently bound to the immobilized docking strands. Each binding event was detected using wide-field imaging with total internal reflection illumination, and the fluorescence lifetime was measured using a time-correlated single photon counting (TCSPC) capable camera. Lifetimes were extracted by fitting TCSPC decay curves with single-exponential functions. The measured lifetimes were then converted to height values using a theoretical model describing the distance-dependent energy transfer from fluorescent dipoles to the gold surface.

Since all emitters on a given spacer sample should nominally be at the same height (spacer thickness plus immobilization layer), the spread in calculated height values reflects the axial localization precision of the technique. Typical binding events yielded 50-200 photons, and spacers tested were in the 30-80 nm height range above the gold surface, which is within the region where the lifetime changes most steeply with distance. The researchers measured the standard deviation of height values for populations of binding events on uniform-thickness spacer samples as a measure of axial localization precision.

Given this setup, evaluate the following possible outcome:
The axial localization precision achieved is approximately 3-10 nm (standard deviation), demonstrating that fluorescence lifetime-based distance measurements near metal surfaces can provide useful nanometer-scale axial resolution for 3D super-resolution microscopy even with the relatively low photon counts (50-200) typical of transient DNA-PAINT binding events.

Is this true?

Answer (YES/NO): YES